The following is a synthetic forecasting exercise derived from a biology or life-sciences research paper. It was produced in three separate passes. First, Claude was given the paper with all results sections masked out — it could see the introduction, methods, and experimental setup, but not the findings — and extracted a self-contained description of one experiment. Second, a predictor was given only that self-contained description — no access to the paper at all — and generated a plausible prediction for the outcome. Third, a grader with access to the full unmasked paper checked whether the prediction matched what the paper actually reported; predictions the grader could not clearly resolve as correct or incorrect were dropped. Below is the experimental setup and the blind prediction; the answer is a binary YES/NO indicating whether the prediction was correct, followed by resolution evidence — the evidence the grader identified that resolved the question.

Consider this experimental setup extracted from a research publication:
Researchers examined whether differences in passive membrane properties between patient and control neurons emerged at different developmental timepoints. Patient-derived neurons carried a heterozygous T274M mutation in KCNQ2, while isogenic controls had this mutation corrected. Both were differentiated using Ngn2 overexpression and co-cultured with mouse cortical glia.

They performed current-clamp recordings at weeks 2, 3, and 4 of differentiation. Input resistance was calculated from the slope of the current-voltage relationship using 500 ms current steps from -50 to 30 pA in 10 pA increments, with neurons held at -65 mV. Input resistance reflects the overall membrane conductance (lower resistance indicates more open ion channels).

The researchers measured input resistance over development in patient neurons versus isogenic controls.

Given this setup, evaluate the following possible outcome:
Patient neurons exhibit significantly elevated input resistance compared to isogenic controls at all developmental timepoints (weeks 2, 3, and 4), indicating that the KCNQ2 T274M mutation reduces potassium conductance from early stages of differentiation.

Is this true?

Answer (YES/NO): NO